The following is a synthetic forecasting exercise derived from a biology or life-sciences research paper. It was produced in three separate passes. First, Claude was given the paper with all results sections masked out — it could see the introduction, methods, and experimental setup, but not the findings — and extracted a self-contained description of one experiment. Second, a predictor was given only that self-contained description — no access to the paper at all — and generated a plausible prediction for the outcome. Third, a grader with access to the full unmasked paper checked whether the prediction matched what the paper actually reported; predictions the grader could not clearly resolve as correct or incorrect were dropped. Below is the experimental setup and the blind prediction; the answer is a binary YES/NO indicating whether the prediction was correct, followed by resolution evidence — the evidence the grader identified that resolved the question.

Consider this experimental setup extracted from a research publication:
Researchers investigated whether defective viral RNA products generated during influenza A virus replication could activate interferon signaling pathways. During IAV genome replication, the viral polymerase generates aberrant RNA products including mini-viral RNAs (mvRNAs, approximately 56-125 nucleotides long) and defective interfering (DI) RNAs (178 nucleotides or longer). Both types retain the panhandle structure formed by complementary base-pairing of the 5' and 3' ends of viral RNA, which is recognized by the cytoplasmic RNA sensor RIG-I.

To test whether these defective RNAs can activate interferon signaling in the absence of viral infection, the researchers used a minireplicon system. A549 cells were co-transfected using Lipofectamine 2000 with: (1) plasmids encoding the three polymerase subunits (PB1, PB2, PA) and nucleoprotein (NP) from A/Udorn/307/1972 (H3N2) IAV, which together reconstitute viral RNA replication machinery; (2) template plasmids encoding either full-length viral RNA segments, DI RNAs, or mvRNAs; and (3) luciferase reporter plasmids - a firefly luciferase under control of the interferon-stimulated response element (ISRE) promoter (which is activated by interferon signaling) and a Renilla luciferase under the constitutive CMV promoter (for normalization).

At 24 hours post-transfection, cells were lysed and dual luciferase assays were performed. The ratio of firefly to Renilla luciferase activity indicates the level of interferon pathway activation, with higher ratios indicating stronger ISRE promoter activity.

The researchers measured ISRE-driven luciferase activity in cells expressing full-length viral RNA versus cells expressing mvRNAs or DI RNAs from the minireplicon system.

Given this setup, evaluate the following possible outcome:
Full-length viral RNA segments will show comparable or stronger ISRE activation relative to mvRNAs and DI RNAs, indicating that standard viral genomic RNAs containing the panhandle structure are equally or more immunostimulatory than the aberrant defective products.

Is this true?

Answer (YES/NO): NO